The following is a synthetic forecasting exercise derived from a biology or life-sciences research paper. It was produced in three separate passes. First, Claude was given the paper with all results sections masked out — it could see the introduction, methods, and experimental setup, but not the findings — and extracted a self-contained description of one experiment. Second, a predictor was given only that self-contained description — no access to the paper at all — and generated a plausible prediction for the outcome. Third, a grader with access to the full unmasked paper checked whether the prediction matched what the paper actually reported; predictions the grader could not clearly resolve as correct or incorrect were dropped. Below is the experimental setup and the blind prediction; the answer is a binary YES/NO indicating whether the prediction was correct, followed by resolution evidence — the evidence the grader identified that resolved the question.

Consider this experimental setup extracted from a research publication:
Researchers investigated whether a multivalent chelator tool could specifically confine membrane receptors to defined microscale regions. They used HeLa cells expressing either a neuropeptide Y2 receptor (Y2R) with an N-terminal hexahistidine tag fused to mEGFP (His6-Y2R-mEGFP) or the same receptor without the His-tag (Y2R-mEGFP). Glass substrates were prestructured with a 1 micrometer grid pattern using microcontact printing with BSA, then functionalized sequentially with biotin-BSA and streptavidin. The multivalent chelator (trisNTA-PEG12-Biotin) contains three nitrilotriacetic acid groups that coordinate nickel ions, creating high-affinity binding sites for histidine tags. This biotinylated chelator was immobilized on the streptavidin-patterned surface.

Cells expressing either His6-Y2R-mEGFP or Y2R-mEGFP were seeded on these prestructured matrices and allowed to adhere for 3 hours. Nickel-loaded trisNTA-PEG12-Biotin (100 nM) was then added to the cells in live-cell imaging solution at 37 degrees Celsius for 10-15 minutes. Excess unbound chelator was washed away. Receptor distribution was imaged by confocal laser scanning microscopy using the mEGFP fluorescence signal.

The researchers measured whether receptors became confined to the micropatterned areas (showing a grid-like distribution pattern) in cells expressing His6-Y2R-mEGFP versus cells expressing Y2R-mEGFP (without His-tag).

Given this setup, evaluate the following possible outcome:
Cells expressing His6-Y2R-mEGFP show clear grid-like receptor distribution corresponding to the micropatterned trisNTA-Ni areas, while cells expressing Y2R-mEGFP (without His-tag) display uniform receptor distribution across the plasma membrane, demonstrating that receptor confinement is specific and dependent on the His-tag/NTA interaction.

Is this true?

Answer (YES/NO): YES